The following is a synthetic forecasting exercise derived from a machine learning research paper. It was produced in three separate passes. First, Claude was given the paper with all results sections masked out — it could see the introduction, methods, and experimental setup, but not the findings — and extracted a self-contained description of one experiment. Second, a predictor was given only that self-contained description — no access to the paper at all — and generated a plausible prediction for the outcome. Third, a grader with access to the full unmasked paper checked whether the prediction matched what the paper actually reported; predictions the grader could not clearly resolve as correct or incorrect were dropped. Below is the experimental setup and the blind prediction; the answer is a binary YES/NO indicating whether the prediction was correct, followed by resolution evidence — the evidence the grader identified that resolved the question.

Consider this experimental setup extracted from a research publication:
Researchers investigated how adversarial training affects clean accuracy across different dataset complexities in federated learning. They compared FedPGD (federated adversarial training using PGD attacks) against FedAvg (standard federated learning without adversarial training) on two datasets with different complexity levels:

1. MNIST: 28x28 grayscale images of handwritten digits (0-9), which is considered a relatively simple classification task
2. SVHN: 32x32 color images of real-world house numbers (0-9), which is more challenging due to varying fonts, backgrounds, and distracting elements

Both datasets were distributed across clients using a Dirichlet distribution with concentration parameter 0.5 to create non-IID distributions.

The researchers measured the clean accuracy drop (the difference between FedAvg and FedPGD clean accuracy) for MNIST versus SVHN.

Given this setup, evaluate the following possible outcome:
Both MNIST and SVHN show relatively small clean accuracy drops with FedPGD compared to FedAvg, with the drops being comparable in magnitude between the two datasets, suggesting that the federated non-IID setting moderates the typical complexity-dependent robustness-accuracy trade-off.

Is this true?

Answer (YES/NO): NO